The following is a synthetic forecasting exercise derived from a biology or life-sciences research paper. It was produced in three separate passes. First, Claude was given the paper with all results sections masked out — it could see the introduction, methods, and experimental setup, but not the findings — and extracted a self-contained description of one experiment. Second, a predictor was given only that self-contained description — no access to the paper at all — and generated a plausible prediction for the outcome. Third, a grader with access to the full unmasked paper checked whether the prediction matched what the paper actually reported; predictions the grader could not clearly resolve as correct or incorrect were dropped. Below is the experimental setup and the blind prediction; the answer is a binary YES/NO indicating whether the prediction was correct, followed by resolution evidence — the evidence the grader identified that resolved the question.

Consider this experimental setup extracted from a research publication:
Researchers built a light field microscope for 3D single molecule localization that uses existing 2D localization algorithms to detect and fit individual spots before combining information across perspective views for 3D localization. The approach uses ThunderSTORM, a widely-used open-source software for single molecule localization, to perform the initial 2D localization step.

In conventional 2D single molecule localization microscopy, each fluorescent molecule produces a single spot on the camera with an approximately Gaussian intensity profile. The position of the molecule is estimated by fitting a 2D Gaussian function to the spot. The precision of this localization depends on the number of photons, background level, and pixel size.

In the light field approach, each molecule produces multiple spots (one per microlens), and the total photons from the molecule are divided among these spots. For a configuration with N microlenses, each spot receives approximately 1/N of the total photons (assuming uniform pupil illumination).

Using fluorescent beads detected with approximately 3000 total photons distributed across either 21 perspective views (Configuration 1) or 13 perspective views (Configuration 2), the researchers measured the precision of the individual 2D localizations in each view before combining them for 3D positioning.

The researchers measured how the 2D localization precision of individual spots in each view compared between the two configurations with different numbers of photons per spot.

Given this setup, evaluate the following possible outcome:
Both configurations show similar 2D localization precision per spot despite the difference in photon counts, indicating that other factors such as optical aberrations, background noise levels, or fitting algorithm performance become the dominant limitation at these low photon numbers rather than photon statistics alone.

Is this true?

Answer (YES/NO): NO